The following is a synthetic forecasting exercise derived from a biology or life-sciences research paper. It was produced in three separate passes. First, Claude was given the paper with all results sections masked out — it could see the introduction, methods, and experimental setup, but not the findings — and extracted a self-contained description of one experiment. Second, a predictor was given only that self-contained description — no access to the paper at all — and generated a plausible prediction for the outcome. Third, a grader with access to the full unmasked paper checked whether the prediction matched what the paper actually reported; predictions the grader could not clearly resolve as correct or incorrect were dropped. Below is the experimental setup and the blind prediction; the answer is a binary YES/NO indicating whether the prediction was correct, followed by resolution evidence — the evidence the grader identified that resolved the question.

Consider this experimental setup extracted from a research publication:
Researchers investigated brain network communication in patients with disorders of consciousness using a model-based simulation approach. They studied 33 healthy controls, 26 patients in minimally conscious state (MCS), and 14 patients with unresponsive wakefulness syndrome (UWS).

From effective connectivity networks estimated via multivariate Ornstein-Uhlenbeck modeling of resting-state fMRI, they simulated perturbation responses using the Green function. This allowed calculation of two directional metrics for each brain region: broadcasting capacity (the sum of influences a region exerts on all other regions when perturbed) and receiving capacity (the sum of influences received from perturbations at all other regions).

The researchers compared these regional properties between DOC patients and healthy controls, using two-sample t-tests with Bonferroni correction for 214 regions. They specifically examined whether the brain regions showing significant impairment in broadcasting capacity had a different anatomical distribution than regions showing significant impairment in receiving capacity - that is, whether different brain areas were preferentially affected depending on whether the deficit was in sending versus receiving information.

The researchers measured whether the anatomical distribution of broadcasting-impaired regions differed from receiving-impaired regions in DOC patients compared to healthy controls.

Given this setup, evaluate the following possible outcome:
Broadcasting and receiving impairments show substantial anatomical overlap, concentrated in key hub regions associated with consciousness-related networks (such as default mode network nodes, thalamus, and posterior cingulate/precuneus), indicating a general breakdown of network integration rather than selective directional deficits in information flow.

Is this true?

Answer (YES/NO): NO